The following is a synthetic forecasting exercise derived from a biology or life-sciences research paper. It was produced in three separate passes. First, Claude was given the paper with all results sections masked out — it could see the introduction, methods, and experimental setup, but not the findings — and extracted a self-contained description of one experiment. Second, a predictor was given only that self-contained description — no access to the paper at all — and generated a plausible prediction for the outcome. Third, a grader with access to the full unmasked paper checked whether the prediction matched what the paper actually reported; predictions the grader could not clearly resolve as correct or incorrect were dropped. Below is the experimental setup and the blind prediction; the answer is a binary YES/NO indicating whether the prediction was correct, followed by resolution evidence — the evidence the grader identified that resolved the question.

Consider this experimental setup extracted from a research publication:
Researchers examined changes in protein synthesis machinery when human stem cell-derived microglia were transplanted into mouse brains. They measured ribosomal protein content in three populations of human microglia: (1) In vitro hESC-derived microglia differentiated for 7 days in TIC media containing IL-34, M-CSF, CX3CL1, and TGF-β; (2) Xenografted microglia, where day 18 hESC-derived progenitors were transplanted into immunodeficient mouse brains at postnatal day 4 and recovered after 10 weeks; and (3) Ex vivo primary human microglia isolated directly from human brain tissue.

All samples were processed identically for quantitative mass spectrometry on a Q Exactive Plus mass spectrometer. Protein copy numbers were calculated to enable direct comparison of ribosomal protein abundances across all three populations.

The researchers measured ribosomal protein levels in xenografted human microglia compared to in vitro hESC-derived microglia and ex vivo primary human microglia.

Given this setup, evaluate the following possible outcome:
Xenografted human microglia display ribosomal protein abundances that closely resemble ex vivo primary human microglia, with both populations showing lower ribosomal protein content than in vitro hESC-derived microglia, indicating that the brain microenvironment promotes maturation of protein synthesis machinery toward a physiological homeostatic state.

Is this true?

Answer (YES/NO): YES